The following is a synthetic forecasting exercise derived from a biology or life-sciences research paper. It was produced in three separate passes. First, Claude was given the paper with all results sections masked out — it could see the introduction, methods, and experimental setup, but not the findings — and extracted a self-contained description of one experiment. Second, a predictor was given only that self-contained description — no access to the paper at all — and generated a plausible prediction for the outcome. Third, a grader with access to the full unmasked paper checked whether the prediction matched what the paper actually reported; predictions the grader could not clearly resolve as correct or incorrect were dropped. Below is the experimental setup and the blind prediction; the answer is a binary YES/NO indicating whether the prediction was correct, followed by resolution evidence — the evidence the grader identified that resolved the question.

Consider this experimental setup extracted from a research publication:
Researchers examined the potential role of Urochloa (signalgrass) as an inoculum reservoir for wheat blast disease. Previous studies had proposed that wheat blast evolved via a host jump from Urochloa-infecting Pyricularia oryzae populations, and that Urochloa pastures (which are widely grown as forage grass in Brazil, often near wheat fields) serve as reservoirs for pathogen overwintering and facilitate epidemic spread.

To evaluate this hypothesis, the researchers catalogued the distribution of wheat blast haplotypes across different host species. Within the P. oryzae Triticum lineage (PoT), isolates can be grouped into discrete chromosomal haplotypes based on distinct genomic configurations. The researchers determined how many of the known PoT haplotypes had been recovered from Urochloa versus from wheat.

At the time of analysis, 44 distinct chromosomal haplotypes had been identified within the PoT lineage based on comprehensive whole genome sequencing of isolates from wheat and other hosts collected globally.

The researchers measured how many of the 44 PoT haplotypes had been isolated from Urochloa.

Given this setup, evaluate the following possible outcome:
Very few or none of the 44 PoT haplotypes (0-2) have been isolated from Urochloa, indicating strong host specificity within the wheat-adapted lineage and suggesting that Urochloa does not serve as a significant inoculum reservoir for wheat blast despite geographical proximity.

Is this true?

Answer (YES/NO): YES